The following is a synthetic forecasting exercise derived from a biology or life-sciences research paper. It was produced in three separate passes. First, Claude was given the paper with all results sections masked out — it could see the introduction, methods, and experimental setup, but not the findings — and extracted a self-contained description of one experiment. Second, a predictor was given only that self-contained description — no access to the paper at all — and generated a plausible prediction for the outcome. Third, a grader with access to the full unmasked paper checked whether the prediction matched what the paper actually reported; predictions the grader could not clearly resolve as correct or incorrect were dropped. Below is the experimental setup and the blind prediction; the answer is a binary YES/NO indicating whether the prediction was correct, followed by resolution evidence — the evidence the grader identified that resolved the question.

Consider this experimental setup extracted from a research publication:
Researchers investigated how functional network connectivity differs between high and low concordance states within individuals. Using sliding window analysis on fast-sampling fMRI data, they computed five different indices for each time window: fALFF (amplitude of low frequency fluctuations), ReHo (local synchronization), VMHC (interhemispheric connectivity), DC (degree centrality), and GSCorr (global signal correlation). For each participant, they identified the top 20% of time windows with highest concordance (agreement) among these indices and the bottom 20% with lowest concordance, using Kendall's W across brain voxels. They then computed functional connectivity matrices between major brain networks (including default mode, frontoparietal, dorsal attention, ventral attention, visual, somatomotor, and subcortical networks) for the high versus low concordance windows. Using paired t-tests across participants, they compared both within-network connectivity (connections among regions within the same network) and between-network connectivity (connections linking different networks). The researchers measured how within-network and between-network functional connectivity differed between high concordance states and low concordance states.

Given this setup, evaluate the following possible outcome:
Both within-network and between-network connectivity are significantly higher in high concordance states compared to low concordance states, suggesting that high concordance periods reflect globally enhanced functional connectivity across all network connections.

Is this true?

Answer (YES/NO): YES